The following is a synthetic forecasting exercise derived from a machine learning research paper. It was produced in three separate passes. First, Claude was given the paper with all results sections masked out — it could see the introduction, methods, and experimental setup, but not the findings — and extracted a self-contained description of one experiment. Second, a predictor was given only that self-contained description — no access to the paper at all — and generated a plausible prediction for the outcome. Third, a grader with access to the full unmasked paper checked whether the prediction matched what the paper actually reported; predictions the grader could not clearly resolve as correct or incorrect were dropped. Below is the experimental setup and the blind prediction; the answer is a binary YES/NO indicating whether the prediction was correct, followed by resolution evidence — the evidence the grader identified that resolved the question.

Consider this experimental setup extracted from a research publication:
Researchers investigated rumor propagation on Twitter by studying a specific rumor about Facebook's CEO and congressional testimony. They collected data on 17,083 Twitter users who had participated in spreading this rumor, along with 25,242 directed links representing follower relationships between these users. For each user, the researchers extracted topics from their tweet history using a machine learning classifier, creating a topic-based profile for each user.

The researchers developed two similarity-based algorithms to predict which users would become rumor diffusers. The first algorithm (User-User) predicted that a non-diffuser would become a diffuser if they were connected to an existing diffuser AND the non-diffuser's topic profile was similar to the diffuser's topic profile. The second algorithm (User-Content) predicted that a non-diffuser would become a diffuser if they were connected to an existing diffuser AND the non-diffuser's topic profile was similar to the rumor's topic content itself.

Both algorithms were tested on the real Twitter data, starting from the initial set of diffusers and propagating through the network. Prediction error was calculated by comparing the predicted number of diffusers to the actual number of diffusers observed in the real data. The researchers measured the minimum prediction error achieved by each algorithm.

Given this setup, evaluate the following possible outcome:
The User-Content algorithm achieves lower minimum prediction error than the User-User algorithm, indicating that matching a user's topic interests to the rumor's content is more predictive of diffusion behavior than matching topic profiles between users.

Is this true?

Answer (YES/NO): NO